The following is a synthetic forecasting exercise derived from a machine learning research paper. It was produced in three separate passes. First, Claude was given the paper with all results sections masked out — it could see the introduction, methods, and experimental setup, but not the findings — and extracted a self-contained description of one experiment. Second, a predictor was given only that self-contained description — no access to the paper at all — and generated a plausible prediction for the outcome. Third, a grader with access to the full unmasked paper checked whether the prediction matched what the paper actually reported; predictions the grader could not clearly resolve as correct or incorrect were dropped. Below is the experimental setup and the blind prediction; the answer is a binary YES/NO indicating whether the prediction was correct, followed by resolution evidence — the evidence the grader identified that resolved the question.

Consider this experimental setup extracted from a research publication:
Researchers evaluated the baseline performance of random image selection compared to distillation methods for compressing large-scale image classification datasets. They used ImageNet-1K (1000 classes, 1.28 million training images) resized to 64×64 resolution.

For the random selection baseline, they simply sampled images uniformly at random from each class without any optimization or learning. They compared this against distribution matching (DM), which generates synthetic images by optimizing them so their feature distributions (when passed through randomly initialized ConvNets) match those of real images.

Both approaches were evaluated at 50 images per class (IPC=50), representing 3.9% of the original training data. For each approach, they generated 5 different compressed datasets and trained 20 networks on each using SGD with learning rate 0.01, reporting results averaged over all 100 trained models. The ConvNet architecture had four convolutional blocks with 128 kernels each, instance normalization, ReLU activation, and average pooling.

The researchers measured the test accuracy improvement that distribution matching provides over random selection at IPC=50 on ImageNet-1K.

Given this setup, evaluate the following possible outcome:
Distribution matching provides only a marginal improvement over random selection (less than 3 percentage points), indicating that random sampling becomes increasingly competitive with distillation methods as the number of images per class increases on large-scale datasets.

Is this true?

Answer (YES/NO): NO